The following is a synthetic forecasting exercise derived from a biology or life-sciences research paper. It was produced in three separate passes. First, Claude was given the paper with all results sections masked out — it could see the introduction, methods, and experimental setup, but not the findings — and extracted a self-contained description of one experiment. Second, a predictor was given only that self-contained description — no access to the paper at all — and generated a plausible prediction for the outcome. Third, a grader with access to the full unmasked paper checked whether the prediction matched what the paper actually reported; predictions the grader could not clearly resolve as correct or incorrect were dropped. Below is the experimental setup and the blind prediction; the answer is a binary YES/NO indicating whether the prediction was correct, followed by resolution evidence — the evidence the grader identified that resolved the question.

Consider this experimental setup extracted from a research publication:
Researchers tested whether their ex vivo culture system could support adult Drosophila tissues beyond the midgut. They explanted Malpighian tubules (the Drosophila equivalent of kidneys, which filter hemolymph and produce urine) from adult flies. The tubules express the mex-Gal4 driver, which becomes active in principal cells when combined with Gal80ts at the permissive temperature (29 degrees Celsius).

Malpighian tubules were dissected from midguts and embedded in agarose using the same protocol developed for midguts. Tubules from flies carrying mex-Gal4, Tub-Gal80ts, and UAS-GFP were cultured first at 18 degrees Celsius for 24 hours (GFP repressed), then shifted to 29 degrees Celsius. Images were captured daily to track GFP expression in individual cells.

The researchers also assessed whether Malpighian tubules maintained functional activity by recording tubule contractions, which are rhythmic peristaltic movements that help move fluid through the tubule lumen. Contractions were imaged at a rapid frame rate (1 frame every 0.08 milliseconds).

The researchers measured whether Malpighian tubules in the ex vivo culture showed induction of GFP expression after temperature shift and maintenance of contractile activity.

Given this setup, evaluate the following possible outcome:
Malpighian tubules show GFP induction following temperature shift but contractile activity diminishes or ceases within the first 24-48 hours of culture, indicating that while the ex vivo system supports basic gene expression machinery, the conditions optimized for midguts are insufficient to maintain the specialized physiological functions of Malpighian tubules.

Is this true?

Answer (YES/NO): NO